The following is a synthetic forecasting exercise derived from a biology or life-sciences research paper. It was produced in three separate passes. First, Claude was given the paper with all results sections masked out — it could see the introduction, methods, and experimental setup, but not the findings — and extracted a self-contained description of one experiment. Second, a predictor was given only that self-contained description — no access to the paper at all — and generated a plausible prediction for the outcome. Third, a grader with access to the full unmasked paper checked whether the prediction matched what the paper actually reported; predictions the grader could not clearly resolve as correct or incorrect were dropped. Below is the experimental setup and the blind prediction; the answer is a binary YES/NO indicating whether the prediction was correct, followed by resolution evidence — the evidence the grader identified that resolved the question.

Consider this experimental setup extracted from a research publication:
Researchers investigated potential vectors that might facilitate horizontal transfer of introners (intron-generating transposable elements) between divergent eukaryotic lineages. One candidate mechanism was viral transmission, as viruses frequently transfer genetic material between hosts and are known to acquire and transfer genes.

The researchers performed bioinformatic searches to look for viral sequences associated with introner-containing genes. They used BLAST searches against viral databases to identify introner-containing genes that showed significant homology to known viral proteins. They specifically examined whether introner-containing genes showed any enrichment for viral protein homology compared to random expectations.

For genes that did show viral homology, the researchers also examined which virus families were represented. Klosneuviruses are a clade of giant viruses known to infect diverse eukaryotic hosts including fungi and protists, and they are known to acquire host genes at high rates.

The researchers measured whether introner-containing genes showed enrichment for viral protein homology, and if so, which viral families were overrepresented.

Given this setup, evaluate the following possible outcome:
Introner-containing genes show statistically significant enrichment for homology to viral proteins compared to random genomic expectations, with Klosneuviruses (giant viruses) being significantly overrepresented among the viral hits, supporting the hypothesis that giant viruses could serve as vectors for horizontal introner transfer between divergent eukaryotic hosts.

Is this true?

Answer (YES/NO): YES